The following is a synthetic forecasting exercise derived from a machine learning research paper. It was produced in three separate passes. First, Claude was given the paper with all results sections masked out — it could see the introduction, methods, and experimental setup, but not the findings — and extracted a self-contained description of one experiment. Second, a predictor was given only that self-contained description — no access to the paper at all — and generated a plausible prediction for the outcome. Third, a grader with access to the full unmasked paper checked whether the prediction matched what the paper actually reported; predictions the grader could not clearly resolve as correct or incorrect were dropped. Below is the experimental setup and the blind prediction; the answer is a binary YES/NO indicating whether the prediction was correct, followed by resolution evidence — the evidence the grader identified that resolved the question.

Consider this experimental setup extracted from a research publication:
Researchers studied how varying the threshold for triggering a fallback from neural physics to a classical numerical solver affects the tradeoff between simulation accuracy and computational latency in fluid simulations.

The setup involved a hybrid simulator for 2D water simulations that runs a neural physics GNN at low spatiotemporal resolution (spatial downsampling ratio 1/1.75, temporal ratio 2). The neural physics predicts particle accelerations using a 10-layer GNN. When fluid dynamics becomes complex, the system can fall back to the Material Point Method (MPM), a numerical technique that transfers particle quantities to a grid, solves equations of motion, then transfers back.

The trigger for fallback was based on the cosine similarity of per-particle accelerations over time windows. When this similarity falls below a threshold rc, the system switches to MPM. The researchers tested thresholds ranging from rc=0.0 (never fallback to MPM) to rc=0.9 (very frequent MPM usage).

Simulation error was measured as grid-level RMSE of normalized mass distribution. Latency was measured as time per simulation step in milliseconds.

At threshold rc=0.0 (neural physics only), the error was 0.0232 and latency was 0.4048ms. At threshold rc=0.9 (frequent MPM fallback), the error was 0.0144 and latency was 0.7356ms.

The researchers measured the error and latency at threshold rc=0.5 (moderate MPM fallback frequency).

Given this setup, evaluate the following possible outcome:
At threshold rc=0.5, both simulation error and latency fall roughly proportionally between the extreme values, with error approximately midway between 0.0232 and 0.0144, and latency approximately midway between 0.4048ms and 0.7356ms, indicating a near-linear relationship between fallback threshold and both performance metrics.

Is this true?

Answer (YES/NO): NO